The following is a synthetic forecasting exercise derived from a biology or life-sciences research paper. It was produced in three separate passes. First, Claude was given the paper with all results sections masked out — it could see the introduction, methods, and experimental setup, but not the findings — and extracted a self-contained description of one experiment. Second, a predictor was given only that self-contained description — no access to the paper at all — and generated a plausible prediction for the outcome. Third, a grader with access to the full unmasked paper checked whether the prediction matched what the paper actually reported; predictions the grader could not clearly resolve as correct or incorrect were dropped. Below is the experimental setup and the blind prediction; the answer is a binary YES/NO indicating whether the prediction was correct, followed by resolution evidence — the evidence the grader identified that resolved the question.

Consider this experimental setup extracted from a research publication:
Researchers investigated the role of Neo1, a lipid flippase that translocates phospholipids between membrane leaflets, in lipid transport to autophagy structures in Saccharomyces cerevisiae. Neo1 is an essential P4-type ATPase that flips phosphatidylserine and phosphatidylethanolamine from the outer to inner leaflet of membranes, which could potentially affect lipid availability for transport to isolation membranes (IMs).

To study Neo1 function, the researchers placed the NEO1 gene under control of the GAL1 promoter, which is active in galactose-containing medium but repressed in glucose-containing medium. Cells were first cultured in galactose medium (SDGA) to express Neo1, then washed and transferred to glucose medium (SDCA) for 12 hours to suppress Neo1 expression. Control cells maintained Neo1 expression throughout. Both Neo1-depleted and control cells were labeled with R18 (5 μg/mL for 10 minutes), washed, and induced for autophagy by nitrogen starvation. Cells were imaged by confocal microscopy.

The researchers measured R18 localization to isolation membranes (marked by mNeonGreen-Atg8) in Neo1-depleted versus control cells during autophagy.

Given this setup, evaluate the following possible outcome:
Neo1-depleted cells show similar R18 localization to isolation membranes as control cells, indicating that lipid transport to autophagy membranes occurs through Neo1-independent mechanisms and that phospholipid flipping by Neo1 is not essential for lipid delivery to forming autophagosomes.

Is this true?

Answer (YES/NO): NO